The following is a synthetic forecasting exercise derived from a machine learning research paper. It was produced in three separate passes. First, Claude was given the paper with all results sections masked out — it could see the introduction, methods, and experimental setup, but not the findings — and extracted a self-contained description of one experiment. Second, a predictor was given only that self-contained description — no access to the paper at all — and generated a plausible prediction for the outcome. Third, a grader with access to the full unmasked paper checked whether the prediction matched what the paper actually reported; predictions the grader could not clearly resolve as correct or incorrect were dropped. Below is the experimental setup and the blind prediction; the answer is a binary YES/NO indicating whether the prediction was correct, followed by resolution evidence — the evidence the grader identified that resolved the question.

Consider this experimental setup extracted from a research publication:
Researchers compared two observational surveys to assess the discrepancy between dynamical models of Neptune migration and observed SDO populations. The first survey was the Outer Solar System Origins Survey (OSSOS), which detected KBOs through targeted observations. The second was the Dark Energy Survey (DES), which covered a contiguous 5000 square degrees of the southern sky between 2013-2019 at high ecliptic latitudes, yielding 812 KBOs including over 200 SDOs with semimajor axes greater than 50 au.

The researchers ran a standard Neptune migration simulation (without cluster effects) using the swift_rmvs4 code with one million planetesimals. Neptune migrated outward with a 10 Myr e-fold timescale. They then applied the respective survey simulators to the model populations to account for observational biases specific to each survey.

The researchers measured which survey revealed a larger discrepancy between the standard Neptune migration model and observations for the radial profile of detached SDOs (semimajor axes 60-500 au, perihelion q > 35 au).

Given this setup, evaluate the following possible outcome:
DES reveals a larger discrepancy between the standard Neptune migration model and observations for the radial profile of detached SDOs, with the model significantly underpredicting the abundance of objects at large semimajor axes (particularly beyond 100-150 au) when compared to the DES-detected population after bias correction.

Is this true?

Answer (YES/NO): YES